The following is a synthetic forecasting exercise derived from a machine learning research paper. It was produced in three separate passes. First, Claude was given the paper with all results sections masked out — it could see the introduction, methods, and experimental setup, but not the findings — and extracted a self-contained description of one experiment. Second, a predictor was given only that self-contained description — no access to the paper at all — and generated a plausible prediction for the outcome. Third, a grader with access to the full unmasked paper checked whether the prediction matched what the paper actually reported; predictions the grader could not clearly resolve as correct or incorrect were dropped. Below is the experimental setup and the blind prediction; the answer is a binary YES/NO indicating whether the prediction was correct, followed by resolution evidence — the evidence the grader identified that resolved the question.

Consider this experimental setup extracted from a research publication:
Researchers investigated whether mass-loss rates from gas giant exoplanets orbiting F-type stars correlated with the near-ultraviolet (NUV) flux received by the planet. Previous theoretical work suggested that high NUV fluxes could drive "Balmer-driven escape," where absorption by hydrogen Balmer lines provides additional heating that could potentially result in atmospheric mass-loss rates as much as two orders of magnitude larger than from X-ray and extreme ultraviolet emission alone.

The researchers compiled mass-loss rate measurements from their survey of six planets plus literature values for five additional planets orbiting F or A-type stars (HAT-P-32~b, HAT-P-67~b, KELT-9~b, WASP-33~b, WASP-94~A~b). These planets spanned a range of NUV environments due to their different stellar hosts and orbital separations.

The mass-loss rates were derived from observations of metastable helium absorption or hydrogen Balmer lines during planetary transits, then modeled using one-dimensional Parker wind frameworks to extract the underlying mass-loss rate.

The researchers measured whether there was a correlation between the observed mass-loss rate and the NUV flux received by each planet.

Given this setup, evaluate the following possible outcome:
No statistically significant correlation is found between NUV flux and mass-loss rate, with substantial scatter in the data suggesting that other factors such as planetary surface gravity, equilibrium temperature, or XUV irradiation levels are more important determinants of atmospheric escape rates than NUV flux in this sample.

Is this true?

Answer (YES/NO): YES